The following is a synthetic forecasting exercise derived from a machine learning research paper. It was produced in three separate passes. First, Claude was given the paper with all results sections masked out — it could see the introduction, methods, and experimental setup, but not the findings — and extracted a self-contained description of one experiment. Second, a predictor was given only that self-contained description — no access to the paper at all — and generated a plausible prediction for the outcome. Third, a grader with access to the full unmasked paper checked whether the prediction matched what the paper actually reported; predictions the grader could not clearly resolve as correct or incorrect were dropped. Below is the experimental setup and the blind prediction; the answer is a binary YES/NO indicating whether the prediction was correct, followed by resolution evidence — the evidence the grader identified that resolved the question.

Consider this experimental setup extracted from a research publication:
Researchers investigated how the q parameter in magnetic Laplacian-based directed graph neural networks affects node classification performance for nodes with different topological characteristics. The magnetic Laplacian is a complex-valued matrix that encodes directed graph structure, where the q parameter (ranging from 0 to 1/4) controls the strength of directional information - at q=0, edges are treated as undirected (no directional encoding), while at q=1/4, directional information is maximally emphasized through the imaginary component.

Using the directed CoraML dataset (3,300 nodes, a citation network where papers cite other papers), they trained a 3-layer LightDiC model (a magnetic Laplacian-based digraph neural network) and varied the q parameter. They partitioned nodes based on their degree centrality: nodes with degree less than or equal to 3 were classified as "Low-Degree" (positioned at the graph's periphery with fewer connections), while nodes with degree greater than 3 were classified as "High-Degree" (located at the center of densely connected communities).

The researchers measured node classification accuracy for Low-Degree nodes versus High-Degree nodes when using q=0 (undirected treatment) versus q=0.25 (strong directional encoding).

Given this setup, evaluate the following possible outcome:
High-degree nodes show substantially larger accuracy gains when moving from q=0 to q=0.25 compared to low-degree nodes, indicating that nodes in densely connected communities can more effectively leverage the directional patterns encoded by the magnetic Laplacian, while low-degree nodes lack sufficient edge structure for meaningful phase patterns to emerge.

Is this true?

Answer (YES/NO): YES